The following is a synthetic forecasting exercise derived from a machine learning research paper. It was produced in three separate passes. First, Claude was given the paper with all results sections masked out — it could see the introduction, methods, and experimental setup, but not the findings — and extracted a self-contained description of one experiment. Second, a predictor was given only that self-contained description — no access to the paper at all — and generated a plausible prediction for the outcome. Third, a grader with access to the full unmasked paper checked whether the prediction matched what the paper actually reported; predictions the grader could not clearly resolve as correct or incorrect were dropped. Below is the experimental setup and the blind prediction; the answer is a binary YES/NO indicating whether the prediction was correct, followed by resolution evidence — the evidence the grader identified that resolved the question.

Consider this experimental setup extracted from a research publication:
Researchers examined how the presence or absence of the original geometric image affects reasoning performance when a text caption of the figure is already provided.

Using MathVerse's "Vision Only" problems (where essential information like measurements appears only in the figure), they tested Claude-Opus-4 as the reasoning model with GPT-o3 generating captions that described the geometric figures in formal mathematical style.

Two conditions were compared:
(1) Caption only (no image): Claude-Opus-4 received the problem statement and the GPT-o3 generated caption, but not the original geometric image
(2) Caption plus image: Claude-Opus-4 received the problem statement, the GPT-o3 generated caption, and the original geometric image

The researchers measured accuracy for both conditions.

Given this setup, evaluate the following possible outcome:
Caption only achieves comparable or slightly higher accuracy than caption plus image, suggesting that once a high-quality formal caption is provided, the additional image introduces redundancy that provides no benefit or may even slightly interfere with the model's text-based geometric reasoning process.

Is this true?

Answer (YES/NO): NO